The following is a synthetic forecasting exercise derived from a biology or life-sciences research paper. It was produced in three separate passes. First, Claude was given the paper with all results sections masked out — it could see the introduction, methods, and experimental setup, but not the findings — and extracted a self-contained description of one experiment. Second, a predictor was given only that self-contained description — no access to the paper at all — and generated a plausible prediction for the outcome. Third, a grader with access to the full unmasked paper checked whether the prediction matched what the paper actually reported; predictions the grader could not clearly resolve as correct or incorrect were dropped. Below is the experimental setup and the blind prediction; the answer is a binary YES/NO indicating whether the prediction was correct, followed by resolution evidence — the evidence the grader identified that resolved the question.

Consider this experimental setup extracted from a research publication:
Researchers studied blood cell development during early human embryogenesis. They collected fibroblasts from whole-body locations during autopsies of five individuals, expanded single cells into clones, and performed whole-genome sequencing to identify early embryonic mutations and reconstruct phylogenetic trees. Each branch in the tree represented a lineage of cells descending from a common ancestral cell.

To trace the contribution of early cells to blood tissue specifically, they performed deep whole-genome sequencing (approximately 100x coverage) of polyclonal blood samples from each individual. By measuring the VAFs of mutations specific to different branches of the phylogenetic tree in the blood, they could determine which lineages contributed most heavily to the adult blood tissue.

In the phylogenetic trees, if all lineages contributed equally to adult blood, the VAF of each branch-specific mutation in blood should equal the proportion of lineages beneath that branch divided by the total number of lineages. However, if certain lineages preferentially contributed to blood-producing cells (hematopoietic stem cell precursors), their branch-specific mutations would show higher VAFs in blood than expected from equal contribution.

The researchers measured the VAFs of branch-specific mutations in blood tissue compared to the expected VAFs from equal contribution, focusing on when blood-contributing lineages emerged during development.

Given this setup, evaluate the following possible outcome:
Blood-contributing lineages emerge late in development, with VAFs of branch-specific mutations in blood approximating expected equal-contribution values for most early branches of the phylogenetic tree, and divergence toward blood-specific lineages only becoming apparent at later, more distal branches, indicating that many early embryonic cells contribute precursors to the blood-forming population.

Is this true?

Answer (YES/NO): NO